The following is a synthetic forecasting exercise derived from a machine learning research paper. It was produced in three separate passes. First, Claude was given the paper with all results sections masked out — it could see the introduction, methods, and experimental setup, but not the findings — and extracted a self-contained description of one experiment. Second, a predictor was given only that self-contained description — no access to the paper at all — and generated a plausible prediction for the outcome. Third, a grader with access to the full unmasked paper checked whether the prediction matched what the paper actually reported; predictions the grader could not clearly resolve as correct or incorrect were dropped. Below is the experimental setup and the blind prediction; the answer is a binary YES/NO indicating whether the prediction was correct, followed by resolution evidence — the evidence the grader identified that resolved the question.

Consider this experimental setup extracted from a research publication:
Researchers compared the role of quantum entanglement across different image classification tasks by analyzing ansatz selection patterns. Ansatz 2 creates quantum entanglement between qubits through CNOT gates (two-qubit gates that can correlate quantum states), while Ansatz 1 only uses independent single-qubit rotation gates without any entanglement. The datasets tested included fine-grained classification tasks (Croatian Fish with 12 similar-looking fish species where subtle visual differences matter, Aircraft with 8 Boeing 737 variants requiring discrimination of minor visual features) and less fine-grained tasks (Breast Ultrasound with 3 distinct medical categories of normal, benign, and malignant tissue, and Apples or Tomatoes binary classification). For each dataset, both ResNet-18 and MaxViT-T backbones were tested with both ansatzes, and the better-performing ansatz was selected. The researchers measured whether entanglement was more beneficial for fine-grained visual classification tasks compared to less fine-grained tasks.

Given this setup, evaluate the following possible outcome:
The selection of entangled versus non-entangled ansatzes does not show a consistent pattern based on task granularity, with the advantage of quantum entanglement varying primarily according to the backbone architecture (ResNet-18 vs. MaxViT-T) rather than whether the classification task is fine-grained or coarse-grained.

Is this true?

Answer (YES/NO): NO